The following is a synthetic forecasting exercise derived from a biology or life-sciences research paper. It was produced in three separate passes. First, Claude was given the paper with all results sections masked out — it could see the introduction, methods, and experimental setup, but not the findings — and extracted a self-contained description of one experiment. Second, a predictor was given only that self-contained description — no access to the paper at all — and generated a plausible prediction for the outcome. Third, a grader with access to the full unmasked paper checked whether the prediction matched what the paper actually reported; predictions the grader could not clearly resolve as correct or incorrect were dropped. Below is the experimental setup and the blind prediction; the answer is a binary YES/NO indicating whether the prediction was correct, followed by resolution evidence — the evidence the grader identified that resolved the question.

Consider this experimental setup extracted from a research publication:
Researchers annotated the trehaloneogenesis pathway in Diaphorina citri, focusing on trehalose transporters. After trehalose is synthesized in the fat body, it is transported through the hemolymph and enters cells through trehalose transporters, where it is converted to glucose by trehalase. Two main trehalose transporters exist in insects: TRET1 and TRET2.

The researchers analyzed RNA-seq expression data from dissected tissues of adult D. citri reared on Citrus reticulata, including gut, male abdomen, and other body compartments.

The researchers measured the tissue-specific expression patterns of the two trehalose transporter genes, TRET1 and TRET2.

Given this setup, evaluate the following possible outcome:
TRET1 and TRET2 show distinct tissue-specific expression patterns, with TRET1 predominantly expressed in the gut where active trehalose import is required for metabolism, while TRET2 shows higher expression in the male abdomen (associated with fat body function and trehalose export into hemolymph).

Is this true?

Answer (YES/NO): YES